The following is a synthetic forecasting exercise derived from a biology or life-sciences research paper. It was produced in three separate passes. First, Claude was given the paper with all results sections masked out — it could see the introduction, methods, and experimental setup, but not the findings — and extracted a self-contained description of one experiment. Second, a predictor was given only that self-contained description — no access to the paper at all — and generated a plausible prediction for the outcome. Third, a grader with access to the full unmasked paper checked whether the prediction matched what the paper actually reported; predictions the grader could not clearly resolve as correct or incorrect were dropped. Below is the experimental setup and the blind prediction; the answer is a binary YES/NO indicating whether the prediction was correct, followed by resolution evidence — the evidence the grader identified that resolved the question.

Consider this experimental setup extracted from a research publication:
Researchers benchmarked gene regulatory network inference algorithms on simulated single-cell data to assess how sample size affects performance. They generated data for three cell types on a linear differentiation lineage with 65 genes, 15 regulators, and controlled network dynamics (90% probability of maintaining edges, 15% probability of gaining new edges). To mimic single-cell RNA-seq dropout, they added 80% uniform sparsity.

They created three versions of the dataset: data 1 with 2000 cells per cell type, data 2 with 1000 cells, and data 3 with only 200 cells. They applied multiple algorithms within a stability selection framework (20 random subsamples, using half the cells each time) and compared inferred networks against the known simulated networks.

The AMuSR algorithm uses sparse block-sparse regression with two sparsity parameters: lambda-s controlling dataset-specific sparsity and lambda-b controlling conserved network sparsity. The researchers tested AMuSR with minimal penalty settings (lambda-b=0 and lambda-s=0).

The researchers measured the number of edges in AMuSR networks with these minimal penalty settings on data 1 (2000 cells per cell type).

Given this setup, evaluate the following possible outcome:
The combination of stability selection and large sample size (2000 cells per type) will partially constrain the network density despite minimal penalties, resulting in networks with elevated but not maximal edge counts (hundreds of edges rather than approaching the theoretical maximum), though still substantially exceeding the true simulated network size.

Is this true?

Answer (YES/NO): NO